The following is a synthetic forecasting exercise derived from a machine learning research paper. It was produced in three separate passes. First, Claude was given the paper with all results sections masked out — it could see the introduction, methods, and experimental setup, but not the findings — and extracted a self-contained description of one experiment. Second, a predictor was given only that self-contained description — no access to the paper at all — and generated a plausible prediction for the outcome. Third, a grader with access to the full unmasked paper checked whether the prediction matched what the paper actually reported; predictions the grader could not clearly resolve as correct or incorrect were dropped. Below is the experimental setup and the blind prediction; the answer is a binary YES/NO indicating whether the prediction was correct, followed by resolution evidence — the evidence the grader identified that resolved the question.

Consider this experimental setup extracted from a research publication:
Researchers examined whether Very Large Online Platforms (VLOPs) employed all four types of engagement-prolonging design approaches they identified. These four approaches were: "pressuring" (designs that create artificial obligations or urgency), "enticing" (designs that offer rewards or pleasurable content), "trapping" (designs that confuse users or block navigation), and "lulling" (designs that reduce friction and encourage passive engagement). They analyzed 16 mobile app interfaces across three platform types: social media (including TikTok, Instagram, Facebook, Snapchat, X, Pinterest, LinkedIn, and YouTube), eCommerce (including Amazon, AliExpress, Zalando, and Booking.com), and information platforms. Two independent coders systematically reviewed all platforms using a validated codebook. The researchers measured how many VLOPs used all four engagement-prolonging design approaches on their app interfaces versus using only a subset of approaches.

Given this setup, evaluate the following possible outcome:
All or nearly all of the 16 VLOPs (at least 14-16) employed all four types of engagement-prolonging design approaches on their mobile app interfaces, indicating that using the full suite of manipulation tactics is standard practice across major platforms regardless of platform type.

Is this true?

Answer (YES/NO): NO